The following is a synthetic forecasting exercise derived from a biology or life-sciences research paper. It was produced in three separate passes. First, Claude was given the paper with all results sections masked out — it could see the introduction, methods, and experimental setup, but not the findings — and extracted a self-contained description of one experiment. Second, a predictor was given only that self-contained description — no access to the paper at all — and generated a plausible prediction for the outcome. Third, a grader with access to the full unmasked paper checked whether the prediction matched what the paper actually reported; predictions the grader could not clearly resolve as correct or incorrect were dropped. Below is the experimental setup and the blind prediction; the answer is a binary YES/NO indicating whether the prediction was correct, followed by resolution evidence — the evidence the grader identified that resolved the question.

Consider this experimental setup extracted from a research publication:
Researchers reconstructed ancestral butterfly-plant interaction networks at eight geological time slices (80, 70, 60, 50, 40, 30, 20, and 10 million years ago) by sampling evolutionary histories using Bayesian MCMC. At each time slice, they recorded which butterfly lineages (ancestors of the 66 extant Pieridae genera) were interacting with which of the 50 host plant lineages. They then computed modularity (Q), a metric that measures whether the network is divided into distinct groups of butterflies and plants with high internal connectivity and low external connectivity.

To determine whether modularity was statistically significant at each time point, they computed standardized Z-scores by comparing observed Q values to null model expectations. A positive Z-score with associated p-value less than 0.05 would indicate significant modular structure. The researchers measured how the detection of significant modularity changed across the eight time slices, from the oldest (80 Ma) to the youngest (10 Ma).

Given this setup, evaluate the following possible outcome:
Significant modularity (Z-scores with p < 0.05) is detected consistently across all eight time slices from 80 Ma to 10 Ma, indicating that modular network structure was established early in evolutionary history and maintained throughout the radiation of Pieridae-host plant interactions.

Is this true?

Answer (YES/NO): NO